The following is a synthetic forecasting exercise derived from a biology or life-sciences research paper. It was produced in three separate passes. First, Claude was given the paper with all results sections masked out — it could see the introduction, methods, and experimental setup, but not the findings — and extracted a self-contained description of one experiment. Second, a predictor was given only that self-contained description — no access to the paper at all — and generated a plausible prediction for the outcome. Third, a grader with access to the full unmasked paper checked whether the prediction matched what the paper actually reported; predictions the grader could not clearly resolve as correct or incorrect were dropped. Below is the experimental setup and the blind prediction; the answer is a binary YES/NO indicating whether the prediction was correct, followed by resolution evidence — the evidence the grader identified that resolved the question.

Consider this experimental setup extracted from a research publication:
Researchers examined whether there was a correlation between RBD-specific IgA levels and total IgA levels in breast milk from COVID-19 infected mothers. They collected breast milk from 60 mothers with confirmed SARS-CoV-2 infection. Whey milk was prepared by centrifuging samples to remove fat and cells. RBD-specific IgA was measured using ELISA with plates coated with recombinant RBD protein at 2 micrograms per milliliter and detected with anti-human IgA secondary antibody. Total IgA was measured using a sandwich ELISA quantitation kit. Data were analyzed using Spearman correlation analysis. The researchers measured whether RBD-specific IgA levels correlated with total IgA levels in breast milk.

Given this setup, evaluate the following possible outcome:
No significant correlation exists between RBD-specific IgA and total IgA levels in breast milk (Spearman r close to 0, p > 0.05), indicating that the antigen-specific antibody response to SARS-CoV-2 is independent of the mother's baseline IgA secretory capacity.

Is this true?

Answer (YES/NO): NO